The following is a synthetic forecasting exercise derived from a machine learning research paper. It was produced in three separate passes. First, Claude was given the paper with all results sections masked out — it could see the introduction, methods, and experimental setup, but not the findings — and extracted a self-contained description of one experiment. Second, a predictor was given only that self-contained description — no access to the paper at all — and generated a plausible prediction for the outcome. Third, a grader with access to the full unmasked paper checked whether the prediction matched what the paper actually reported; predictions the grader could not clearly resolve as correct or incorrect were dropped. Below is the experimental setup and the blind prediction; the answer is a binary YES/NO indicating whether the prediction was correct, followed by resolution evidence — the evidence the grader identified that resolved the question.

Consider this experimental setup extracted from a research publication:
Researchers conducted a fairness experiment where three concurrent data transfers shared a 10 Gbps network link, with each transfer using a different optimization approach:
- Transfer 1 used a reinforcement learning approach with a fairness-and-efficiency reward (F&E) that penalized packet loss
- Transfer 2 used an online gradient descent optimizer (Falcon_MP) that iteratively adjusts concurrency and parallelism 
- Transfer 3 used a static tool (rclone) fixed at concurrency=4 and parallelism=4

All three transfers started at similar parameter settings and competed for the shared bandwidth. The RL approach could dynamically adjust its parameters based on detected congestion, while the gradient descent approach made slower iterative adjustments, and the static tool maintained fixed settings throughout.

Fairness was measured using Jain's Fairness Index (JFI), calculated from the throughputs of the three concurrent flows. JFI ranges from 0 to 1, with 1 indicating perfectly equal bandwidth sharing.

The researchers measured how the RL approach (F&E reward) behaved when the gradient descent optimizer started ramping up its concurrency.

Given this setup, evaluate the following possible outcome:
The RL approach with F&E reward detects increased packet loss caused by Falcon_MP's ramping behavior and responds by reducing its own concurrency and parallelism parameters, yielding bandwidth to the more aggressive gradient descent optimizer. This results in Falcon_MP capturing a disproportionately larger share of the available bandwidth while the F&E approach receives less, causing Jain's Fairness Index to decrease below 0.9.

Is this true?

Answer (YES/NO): NO